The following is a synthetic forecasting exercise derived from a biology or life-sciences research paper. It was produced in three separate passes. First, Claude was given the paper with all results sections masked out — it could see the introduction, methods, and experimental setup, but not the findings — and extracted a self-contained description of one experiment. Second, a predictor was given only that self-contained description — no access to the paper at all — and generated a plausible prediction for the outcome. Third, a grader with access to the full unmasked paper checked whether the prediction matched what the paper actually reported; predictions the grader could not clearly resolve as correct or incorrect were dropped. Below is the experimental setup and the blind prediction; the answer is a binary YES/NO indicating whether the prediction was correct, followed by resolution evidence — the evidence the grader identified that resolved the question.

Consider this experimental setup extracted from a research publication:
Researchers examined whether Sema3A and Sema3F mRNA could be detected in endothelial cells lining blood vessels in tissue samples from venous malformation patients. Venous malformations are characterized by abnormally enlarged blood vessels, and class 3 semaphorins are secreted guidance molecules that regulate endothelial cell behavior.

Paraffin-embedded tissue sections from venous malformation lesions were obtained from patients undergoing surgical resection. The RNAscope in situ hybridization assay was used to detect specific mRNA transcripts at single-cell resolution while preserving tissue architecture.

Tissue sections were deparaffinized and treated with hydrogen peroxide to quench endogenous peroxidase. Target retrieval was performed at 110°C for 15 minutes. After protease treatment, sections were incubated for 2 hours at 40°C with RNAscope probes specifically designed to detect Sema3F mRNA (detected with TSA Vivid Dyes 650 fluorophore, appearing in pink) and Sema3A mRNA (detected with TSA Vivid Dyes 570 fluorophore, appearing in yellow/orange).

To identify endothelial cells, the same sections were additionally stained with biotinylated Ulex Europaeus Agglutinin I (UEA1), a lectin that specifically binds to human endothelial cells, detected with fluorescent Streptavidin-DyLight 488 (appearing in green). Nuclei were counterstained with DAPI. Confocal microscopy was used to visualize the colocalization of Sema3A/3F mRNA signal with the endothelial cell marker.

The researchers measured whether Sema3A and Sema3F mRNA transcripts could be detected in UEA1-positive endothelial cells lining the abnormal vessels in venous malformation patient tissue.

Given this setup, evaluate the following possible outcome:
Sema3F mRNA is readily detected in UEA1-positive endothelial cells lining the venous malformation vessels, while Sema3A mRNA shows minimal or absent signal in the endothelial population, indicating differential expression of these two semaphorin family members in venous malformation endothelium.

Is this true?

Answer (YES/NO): NO